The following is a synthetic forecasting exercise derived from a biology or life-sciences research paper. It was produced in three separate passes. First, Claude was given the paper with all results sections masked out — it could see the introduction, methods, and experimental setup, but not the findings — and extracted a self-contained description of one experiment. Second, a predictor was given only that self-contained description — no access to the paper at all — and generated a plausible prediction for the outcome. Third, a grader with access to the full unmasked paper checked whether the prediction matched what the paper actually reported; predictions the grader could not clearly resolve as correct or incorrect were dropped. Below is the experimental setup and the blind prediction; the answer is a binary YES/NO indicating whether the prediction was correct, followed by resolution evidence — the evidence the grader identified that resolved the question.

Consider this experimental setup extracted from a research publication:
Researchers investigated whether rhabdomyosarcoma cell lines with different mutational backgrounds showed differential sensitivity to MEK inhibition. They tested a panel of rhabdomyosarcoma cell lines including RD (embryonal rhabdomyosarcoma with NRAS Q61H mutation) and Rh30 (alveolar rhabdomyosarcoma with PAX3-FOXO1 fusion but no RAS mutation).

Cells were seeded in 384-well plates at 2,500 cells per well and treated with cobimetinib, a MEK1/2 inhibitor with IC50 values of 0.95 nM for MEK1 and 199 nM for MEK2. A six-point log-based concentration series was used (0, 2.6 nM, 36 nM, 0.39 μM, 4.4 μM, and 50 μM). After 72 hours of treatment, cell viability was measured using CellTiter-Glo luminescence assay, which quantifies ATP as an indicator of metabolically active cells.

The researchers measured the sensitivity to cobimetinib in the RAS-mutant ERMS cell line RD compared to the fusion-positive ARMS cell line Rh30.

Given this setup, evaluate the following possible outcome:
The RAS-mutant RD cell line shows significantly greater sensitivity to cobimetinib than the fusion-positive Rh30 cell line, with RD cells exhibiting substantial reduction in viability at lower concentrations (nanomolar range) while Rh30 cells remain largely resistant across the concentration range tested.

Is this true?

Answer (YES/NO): NO